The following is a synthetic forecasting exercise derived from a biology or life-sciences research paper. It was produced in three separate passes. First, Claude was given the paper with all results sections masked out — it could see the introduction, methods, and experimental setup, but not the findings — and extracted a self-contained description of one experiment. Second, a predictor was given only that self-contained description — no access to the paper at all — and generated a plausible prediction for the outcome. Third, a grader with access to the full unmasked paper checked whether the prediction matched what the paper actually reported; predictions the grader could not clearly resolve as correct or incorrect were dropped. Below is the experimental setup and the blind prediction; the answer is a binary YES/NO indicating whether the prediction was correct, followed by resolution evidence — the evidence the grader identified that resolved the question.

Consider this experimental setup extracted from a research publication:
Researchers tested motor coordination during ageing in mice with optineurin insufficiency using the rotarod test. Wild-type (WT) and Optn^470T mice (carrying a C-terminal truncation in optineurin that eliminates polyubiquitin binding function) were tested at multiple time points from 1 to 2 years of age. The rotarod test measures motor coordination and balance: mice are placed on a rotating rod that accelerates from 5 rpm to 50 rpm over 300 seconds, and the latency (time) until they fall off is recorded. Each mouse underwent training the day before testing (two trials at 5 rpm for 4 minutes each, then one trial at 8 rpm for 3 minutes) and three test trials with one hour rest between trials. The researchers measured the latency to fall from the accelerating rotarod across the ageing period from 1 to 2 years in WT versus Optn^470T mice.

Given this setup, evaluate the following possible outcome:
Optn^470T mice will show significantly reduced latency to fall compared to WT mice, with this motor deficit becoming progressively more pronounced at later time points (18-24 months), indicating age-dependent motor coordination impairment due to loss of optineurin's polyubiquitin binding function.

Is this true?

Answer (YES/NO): NO